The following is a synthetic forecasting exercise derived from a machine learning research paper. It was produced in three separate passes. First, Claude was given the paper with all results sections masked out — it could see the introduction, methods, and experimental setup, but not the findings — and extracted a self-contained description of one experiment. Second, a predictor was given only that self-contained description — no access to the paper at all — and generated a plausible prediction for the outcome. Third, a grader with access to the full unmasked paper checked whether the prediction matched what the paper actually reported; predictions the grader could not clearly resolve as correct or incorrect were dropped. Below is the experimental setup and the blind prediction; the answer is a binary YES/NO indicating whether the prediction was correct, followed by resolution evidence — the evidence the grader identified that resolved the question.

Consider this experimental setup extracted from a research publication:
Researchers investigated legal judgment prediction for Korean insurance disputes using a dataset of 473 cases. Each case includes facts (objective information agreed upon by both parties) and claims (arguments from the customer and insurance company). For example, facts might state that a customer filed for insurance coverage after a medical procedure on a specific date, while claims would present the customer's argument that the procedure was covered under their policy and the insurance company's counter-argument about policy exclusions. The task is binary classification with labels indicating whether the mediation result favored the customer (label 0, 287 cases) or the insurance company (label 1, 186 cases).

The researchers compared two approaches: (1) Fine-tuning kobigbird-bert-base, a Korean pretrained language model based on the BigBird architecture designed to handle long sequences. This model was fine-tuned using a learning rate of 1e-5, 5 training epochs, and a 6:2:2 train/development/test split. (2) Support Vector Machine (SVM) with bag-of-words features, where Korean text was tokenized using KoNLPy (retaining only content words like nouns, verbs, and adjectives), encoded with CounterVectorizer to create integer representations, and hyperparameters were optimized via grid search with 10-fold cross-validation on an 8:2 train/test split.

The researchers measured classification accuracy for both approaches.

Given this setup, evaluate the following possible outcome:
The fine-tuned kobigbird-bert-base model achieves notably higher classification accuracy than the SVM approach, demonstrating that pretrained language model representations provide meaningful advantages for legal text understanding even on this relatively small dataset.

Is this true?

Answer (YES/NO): NO